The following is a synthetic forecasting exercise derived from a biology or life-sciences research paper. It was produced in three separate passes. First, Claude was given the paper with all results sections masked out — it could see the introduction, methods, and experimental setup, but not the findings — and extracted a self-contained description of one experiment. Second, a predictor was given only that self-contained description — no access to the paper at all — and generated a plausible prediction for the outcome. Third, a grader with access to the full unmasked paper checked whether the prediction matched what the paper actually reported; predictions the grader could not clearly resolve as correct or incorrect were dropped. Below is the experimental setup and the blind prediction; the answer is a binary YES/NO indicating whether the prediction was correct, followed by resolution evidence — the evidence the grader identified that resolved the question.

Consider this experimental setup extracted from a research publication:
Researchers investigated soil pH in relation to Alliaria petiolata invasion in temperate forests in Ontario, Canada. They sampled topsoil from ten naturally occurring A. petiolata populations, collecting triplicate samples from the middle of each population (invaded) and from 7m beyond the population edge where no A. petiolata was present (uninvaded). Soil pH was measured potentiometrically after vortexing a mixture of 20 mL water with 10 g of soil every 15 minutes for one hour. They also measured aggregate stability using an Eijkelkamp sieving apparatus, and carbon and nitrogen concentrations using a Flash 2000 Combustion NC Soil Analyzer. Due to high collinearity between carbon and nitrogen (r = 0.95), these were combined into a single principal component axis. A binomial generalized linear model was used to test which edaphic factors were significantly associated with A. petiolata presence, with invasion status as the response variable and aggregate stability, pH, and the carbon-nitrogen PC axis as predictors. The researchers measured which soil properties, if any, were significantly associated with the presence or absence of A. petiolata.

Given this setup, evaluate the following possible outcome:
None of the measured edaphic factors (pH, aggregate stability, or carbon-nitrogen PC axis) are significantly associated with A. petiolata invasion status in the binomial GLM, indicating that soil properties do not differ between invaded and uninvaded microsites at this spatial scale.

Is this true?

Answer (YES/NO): NO